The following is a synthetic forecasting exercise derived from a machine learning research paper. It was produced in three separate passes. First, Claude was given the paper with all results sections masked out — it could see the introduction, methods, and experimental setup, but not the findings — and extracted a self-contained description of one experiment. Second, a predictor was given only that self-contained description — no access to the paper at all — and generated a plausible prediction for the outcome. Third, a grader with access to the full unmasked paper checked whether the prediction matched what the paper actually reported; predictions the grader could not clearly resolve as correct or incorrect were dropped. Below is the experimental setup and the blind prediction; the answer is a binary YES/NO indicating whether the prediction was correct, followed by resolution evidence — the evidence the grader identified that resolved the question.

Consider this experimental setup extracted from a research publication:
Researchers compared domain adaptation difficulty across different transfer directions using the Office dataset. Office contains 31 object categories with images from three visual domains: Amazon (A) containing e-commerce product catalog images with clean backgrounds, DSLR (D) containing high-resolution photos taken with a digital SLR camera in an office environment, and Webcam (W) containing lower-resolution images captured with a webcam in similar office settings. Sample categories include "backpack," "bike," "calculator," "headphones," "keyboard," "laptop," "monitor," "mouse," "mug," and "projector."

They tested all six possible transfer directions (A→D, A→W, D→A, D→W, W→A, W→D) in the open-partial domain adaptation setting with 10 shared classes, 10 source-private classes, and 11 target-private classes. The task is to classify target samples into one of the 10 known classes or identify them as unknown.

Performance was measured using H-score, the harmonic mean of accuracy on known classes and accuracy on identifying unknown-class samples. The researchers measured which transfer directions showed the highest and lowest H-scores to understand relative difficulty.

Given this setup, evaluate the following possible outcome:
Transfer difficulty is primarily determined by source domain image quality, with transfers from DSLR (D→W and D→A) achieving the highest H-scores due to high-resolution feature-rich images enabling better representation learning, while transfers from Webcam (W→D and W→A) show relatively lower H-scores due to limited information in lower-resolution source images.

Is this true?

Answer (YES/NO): NO